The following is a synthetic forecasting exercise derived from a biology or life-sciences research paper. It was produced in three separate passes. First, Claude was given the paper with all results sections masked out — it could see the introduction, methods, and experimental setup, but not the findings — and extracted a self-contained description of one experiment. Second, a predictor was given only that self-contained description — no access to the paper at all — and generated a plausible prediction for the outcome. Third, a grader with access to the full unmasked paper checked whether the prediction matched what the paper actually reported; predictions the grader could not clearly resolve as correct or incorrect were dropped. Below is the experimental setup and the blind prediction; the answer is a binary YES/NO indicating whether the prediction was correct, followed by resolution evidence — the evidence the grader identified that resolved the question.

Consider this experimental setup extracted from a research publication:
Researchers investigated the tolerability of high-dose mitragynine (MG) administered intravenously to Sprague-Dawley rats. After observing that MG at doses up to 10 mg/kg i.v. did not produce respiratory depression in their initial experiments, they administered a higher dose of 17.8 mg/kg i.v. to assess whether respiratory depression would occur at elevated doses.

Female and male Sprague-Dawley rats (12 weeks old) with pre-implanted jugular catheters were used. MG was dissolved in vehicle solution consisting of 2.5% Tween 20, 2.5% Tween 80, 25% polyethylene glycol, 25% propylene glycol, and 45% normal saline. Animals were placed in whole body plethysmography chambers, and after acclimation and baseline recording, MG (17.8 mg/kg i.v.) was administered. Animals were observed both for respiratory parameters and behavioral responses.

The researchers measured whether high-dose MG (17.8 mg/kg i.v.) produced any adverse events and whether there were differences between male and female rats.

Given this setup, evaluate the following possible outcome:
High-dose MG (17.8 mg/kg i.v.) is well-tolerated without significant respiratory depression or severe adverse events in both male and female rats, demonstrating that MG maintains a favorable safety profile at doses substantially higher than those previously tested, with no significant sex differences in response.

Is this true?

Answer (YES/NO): NO